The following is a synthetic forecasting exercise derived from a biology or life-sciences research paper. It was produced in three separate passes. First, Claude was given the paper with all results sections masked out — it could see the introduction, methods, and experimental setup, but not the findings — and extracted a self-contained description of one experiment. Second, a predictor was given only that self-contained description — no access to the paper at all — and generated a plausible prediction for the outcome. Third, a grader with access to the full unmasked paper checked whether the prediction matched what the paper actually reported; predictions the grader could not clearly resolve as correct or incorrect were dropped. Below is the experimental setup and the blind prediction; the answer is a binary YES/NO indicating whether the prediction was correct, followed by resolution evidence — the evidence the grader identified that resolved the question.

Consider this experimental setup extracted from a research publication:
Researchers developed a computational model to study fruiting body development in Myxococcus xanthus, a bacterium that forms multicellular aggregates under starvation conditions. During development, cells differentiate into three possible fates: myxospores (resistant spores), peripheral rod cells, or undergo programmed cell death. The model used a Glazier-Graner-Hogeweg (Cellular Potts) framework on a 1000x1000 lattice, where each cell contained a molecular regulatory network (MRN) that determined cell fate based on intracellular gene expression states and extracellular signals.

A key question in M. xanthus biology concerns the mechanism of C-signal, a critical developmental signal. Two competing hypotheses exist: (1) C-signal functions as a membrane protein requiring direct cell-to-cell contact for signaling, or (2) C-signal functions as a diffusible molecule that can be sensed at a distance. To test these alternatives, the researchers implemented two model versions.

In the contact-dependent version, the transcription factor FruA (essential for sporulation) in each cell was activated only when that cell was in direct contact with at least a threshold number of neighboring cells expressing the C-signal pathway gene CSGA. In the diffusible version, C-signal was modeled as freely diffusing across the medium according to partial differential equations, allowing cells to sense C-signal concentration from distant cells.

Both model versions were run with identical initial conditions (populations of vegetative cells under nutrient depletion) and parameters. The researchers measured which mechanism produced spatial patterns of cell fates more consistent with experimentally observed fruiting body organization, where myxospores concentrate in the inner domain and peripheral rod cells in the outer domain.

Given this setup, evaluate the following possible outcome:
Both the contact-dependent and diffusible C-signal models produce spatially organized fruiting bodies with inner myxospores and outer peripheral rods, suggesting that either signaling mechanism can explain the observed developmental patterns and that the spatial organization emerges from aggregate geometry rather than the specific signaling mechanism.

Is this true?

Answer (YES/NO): NO